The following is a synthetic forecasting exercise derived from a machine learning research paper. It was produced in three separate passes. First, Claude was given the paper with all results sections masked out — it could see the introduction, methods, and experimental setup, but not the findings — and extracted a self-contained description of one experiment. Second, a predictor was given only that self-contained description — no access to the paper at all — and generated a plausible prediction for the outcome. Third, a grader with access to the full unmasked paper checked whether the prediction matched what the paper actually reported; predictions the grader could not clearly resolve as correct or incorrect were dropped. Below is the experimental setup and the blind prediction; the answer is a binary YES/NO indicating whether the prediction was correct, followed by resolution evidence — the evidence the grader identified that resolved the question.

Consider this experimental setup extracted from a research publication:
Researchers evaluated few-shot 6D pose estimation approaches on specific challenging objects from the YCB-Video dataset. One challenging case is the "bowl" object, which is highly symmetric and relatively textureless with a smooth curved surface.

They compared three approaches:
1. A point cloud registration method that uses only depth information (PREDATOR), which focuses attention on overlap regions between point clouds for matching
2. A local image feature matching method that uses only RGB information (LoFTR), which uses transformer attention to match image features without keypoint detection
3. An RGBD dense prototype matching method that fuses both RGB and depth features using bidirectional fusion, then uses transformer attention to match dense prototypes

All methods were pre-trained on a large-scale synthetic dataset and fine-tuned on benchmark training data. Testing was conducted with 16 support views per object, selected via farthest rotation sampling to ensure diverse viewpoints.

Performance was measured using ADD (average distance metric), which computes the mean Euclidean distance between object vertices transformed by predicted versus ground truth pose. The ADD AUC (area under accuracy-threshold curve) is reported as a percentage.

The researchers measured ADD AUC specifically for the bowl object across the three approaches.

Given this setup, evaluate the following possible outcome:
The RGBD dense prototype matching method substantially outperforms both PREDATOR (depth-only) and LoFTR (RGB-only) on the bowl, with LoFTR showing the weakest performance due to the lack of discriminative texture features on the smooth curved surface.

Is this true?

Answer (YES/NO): NO